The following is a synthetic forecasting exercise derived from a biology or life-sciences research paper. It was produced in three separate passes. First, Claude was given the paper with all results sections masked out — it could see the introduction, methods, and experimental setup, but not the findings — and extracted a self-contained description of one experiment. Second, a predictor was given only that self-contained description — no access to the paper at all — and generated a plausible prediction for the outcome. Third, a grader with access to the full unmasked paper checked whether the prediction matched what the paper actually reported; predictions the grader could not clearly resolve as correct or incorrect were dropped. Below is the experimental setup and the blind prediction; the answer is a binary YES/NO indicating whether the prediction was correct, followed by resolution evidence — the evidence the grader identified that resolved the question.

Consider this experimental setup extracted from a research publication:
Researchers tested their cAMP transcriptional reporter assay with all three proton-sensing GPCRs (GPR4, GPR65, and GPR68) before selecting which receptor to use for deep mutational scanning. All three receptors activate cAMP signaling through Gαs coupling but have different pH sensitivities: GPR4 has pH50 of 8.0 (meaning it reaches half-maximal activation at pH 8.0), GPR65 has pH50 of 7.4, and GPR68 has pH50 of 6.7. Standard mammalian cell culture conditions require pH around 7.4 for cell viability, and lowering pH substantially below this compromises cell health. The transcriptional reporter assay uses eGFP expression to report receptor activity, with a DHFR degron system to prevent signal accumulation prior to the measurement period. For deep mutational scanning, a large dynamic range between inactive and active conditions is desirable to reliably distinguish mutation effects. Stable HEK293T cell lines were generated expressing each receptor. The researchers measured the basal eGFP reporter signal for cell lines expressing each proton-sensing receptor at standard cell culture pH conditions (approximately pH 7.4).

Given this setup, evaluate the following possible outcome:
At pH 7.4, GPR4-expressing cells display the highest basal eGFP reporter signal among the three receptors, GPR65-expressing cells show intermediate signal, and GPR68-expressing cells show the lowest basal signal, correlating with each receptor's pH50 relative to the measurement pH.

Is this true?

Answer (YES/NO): NO